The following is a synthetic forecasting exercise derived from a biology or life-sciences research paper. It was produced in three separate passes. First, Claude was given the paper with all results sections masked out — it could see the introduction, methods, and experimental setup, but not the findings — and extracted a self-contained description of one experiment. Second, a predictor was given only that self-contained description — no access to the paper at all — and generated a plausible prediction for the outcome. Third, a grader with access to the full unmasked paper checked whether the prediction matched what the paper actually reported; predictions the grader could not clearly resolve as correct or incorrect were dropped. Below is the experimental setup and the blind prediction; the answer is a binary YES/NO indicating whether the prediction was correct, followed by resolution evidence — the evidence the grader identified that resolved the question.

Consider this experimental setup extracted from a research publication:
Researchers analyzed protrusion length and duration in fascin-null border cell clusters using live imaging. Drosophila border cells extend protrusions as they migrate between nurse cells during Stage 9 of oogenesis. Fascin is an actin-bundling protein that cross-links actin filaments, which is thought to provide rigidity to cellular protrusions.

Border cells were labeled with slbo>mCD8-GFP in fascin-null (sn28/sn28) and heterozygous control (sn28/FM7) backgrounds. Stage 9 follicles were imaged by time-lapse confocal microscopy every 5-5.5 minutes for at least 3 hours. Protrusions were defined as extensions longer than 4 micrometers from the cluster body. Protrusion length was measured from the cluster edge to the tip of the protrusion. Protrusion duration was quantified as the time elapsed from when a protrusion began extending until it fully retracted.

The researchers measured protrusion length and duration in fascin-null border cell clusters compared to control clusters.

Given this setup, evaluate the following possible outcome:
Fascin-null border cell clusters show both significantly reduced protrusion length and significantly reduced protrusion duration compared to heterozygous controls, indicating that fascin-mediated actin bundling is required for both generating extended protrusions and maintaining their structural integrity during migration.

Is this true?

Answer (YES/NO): YES